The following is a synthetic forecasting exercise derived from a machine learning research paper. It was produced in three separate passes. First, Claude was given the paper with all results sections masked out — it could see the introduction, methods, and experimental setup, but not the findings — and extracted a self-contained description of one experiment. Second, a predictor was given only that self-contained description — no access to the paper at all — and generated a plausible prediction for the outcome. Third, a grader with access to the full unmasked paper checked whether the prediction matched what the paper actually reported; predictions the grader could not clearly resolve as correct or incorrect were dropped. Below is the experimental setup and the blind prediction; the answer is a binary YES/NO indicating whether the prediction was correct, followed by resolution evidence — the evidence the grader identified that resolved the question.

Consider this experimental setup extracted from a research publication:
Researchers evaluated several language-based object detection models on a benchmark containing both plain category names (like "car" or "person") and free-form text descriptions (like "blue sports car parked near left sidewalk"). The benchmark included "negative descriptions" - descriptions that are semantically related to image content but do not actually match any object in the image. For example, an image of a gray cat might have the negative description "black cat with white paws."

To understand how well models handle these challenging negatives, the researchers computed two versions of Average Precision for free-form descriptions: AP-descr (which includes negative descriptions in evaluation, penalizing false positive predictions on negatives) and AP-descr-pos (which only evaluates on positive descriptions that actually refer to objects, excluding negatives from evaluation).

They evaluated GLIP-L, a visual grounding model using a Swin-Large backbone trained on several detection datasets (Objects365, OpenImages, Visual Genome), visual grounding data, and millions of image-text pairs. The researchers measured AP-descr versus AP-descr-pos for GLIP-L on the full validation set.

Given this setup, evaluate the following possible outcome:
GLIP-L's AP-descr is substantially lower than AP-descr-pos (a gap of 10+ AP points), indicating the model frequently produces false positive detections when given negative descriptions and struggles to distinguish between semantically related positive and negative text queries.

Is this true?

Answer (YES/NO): YES